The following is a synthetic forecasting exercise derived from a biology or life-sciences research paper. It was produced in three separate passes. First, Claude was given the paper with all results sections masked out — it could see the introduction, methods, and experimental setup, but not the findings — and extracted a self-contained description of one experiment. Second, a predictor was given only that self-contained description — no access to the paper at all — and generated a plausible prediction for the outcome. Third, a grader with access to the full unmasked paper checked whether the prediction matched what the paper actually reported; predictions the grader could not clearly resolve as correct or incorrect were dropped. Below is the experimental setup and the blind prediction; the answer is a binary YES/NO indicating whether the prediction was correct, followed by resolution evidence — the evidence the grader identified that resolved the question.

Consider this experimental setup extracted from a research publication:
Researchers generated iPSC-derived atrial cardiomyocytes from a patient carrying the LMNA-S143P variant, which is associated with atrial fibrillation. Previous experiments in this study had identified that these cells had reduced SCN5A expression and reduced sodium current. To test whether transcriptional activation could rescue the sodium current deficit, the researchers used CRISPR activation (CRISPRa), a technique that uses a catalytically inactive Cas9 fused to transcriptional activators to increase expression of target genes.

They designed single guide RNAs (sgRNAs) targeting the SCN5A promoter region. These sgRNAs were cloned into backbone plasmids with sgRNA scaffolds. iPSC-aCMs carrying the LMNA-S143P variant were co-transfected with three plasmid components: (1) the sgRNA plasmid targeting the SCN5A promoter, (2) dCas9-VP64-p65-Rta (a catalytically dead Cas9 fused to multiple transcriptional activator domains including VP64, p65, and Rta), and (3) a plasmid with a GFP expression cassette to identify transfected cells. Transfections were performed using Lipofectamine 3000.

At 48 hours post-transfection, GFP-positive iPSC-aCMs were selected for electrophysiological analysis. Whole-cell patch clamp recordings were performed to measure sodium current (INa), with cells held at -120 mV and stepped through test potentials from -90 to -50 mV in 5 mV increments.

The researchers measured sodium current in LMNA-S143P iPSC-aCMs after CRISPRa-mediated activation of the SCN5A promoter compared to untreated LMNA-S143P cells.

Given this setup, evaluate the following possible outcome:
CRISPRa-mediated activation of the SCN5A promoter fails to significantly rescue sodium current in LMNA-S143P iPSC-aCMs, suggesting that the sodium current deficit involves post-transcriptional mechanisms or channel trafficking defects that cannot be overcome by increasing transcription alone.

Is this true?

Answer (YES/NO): NO